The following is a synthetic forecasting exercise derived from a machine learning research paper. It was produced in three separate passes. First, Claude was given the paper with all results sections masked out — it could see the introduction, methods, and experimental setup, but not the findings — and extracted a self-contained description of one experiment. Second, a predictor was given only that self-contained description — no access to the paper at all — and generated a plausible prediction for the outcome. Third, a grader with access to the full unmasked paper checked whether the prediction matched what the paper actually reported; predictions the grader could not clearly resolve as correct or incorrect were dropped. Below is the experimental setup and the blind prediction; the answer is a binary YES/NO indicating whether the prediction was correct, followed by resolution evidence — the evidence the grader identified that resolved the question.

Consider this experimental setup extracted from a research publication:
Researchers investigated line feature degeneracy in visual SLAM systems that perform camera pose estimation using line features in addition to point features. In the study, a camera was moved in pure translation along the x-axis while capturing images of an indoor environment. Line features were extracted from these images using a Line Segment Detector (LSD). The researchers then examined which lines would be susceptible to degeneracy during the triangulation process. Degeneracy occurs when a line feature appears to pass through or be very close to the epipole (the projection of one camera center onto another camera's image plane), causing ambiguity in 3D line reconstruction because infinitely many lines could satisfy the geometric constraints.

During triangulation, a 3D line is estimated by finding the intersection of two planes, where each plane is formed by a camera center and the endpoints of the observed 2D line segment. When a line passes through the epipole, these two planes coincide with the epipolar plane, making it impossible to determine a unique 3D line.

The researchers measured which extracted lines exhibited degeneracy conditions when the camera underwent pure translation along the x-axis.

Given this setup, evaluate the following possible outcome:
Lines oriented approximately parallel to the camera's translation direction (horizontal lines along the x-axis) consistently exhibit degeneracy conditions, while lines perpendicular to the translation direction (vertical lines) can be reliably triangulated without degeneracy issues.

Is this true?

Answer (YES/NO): YES